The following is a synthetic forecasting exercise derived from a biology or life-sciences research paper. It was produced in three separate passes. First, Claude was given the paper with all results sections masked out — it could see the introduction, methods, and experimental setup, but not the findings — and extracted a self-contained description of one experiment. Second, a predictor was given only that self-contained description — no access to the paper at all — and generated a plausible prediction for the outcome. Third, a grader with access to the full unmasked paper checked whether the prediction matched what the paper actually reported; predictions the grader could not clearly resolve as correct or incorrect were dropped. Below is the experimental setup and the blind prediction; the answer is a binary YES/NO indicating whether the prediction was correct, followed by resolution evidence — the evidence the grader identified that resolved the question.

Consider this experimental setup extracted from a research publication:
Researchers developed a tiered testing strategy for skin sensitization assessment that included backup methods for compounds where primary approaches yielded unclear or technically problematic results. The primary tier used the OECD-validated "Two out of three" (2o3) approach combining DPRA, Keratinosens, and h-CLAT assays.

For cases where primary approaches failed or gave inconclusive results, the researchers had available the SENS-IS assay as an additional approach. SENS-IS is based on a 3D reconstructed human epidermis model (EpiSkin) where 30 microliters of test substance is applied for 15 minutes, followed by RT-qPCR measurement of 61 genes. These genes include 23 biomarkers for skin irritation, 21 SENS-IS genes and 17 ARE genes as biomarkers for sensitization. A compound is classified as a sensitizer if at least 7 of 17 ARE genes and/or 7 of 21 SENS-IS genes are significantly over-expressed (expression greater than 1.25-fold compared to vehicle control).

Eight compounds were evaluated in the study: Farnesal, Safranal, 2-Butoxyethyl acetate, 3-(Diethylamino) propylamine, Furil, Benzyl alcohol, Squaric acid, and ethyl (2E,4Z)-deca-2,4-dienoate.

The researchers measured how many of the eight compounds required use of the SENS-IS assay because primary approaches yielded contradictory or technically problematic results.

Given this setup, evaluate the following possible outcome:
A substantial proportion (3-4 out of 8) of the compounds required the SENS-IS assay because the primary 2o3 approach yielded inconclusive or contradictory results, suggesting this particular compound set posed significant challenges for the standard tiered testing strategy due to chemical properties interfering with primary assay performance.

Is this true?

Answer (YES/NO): NO